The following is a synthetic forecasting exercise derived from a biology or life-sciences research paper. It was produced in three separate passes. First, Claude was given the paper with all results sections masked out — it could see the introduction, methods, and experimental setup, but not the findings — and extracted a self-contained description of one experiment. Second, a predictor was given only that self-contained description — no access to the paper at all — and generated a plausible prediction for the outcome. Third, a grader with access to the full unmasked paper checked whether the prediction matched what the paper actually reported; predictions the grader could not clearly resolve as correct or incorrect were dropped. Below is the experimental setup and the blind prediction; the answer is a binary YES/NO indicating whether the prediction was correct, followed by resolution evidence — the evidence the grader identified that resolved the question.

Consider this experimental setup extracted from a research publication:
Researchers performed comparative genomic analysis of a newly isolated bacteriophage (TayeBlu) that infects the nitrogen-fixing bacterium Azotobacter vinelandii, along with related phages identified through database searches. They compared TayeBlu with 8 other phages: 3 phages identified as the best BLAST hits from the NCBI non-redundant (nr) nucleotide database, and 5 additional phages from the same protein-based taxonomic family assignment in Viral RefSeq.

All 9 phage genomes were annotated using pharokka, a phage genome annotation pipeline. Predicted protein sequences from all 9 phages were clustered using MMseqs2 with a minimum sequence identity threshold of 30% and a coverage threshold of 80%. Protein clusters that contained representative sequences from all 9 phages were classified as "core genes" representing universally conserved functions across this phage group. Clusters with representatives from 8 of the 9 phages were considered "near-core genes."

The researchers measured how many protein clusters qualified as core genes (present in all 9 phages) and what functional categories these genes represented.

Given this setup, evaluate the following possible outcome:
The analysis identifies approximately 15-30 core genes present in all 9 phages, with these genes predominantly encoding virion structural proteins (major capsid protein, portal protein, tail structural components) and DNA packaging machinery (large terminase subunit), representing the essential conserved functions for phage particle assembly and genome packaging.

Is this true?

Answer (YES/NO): NO